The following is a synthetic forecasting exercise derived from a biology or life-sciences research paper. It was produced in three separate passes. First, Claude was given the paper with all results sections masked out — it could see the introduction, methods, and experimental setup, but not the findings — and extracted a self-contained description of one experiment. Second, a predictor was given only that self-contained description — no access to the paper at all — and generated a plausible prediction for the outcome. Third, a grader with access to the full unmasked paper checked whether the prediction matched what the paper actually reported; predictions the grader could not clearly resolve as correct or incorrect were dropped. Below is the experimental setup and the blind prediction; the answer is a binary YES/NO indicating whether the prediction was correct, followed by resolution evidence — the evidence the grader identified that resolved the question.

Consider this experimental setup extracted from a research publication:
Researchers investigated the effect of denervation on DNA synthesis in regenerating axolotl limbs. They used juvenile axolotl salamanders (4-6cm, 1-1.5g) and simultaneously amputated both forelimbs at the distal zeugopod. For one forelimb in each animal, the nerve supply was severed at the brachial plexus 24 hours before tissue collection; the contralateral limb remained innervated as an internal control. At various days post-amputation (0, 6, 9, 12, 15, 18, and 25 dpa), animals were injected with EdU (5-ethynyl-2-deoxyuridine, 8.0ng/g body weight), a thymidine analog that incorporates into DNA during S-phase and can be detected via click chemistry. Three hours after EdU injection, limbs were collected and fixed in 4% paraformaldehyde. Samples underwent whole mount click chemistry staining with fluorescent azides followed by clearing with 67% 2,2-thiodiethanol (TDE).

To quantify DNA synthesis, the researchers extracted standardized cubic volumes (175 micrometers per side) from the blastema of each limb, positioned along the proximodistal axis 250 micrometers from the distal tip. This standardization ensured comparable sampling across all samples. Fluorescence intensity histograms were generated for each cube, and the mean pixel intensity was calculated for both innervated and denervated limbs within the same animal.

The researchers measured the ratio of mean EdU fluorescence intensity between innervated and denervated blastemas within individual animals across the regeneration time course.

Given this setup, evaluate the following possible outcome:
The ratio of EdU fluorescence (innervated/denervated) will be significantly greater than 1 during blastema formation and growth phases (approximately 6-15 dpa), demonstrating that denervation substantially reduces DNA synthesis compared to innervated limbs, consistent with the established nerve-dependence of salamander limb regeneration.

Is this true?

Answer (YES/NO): NO